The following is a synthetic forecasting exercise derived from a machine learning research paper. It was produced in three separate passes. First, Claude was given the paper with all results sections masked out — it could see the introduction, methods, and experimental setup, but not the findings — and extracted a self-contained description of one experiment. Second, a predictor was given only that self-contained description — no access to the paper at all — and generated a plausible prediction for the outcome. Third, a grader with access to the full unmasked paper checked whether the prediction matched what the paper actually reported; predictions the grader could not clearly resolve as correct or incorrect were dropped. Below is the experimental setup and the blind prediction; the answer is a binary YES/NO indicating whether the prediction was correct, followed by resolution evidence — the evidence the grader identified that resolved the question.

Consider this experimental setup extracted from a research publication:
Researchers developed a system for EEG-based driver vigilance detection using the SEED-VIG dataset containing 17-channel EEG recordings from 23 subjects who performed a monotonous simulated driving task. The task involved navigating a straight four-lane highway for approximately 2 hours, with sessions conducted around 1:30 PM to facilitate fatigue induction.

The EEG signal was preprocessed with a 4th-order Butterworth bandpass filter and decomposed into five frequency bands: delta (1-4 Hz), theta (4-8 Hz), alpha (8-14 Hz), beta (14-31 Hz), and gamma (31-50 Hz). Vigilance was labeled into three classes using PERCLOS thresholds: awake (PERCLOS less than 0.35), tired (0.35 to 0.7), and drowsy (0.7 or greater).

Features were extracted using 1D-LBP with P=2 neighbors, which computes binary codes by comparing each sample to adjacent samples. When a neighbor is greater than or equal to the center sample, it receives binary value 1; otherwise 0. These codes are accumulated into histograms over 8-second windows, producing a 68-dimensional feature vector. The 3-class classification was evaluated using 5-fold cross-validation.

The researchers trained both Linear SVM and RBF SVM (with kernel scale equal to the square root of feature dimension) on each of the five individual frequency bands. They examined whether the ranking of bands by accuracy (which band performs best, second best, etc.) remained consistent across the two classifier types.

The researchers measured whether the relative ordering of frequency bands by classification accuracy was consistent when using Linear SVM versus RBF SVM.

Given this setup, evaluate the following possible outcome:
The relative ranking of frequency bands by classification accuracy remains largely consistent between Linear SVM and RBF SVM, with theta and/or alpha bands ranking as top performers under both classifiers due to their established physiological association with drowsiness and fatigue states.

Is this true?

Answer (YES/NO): NO